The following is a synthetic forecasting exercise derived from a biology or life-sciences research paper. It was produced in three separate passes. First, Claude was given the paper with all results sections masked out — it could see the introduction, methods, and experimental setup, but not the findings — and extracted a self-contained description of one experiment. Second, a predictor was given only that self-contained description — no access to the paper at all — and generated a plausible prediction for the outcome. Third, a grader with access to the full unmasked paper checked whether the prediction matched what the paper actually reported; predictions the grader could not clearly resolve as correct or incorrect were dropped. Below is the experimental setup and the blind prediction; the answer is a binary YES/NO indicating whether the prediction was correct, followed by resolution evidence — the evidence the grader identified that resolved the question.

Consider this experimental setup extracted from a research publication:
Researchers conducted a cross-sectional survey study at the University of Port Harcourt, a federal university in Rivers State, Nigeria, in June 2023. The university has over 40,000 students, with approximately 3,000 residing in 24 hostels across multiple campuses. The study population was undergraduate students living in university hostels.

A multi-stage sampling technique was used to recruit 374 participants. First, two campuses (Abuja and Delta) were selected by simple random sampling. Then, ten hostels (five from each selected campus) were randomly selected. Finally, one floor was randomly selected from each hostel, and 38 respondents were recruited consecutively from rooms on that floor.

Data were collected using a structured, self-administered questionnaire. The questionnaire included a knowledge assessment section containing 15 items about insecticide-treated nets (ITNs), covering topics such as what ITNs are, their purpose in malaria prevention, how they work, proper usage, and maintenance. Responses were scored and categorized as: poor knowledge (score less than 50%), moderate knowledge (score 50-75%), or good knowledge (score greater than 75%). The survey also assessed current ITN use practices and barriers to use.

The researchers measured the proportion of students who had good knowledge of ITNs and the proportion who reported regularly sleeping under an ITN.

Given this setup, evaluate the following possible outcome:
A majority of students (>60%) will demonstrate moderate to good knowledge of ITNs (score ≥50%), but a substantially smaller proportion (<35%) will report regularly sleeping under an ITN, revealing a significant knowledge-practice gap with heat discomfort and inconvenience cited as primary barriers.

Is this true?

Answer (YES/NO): YES